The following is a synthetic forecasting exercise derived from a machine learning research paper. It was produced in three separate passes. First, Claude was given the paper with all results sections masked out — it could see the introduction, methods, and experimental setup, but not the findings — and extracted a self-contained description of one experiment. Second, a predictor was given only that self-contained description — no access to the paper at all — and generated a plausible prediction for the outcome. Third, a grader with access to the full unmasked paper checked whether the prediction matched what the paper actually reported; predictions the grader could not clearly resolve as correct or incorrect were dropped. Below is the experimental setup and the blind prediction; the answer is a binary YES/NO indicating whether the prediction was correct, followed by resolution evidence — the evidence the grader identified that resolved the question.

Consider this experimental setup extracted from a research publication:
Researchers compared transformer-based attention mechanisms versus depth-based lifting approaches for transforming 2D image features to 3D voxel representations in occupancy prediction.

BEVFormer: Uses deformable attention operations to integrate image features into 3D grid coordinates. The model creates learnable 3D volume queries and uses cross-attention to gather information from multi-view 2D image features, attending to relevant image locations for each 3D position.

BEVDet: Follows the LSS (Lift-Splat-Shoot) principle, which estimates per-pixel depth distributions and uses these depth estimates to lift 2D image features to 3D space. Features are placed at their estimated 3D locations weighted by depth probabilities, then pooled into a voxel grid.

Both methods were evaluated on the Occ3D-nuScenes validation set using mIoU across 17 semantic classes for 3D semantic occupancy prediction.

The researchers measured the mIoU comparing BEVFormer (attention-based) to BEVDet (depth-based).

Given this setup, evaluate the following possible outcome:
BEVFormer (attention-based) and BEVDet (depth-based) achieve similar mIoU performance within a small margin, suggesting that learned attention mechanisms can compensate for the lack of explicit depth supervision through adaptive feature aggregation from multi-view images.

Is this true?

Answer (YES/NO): NO